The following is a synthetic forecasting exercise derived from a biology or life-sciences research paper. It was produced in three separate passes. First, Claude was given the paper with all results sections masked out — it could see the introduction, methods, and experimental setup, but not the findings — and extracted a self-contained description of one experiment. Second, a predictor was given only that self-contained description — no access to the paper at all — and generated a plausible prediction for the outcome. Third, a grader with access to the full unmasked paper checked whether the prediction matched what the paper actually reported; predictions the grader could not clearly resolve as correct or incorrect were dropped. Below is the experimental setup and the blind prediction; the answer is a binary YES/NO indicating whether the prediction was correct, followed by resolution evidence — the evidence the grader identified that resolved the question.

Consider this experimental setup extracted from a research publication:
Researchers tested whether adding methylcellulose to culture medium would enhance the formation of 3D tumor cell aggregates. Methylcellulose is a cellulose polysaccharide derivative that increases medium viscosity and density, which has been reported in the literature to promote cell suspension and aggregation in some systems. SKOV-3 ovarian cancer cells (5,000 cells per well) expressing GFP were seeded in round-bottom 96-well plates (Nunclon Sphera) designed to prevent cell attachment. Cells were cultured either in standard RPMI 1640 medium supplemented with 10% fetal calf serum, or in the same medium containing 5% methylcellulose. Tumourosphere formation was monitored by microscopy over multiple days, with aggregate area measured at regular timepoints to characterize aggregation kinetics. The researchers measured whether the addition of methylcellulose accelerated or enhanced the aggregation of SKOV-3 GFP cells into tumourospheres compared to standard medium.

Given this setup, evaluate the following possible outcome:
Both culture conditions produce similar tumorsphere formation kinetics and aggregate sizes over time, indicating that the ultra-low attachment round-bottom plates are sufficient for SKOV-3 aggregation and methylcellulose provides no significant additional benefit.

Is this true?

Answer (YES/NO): NO